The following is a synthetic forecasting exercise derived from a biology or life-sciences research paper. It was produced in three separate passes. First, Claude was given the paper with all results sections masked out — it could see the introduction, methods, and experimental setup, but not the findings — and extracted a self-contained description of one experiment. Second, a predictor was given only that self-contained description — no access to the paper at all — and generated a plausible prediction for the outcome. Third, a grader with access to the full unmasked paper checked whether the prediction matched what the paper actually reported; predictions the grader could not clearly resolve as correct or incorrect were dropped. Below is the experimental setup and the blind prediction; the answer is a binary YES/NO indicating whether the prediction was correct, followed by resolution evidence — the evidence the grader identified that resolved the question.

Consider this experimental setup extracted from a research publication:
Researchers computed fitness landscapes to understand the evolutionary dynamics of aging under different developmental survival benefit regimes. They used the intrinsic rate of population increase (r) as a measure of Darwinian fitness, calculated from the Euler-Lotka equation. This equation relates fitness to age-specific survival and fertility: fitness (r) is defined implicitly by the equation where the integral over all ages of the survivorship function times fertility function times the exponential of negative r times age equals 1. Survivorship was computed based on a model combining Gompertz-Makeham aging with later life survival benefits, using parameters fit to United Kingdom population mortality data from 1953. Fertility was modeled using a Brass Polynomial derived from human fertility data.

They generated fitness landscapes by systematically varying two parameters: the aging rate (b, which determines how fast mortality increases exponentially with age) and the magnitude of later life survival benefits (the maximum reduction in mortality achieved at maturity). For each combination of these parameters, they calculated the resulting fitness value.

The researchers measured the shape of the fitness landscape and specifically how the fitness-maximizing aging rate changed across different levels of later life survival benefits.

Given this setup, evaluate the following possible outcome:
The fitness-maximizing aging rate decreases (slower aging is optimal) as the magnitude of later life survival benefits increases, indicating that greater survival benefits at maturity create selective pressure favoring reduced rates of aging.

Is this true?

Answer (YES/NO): NO